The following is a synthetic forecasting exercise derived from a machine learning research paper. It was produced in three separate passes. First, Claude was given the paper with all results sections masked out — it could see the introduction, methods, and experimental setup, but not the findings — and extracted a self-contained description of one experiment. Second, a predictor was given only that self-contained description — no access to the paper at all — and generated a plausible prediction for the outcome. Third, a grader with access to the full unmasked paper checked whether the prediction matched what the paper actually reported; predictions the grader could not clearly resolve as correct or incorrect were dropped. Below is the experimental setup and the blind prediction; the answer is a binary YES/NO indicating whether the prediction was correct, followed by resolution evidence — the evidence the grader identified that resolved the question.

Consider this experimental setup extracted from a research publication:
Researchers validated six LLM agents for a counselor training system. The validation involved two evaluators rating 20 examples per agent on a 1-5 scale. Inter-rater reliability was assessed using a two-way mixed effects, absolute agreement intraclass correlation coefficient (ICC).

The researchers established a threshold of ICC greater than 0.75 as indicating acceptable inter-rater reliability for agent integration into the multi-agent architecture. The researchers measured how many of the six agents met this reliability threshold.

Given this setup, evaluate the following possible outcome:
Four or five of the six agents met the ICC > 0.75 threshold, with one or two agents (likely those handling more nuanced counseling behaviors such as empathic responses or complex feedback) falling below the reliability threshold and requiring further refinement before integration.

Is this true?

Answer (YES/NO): NO